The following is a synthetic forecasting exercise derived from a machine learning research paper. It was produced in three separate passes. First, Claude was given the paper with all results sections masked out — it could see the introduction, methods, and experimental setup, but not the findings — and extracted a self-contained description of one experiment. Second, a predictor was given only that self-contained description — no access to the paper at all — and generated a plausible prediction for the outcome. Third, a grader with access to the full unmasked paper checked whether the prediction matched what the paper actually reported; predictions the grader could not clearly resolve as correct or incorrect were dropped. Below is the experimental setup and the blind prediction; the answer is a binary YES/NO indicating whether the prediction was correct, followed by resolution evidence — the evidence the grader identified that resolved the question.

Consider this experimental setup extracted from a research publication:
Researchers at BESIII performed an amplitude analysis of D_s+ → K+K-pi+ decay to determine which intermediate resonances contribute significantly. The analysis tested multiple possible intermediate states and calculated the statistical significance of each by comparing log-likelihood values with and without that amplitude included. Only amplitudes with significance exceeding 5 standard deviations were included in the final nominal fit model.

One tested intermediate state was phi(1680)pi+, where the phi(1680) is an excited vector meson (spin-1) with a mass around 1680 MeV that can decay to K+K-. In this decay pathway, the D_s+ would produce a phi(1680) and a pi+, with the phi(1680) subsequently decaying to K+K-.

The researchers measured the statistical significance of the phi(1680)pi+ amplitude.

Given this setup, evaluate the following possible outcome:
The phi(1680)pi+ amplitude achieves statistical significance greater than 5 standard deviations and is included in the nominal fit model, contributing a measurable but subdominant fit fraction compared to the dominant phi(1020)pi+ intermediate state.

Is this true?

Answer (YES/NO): NO